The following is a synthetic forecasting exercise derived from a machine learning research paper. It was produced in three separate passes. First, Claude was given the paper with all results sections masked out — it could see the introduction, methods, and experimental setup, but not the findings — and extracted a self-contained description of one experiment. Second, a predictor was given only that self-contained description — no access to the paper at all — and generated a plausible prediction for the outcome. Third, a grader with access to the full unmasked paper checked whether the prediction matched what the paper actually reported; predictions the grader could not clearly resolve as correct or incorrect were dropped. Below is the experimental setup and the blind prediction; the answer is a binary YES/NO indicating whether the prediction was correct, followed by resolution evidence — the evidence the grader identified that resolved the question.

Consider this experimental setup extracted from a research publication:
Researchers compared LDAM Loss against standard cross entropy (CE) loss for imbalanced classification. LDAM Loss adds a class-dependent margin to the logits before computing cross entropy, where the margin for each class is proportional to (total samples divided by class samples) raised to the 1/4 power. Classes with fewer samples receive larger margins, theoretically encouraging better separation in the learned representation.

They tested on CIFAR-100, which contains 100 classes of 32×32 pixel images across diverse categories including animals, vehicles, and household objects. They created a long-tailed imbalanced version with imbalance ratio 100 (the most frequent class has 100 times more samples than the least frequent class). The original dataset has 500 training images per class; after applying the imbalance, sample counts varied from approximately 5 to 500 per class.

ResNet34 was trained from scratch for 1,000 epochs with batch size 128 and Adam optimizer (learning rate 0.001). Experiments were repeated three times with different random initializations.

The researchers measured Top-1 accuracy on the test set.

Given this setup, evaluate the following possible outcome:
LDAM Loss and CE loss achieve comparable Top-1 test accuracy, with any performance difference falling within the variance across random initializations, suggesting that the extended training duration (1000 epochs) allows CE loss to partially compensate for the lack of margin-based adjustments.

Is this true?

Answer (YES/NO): NO